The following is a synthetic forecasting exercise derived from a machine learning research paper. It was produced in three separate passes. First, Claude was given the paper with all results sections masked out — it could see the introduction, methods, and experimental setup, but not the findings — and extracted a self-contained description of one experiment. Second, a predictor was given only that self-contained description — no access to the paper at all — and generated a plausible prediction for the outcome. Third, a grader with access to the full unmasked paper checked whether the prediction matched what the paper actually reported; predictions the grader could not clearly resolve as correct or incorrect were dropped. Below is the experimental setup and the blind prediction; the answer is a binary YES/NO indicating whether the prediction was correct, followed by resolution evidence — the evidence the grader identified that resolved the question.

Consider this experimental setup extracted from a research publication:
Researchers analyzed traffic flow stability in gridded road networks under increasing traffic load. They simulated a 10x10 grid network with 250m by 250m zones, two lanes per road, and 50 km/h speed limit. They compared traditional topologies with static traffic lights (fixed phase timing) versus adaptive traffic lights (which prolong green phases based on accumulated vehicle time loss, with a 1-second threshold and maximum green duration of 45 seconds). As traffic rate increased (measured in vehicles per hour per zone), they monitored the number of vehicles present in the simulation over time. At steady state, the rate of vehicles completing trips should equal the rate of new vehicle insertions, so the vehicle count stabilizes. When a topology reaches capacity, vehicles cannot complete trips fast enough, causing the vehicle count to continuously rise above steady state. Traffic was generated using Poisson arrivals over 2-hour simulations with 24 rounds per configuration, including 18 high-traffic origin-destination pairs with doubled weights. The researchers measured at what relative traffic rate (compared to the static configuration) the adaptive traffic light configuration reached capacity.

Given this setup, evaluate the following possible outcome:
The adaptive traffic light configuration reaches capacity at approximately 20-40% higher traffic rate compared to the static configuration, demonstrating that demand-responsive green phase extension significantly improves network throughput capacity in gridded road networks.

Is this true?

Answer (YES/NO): NO